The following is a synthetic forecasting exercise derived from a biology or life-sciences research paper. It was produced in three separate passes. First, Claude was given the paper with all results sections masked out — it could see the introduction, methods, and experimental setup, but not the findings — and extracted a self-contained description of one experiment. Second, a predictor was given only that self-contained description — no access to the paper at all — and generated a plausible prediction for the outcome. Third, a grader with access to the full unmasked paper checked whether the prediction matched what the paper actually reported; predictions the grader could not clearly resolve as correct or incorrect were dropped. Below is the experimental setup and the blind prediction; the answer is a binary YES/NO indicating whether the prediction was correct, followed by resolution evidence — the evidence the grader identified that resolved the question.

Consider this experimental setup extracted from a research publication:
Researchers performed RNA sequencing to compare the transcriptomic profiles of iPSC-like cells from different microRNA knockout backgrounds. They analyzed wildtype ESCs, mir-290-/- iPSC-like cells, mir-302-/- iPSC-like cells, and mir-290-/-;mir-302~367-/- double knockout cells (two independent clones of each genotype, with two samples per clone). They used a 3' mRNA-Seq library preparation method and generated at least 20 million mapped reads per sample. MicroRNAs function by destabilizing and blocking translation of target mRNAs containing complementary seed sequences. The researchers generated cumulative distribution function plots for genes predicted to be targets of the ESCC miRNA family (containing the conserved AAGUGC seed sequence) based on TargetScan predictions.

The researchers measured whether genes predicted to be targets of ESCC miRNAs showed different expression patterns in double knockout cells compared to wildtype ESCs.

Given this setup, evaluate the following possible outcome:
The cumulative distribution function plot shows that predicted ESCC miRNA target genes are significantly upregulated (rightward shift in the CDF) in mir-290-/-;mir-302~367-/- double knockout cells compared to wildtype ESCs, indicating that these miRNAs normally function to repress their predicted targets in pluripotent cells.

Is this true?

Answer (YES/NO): YES